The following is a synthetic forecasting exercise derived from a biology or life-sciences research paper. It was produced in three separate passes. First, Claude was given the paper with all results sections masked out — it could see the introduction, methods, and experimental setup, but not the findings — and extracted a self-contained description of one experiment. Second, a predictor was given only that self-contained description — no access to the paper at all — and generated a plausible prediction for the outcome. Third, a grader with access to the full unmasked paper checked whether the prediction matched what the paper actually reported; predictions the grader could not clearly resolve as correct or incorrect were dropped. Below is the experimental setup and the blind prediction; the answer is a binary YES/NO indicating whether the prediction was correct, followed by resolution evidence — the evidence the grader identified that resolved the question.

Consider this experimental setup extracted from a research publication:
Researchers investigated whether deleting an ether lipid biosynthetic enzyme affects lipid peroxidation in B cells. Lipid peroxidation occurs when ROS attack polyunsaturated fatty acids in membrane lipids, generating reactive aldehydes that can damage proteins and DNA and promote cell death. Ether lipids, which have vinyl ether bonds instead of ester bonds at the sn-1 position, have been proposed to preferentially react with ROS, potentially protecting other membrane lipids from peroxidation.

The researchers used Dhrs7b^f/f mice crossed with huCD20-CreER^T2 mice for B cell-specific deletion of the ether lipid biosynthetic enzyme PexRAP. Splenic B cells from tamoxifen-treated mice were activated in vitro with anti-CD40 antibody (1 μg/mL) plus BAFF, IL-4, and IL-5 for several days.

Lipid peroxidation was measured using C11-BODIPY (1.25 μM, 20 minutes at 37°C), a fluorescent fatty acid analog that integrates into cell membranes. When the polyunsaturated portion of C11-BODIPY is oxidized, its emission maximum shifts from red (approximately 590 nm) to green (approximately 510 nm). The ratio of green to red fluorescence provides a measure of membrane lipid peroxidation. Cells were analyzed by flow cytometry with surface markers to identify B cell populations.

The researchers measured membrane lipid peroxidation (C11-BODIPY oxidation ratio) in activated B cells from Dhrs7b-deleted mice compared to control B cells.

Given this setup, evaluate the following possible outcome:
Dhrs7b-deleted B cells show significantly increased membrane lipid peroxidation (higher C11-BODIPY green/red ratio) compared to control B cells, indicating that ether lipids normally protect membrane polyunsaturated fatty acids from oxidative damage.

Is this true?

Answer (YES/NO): YES